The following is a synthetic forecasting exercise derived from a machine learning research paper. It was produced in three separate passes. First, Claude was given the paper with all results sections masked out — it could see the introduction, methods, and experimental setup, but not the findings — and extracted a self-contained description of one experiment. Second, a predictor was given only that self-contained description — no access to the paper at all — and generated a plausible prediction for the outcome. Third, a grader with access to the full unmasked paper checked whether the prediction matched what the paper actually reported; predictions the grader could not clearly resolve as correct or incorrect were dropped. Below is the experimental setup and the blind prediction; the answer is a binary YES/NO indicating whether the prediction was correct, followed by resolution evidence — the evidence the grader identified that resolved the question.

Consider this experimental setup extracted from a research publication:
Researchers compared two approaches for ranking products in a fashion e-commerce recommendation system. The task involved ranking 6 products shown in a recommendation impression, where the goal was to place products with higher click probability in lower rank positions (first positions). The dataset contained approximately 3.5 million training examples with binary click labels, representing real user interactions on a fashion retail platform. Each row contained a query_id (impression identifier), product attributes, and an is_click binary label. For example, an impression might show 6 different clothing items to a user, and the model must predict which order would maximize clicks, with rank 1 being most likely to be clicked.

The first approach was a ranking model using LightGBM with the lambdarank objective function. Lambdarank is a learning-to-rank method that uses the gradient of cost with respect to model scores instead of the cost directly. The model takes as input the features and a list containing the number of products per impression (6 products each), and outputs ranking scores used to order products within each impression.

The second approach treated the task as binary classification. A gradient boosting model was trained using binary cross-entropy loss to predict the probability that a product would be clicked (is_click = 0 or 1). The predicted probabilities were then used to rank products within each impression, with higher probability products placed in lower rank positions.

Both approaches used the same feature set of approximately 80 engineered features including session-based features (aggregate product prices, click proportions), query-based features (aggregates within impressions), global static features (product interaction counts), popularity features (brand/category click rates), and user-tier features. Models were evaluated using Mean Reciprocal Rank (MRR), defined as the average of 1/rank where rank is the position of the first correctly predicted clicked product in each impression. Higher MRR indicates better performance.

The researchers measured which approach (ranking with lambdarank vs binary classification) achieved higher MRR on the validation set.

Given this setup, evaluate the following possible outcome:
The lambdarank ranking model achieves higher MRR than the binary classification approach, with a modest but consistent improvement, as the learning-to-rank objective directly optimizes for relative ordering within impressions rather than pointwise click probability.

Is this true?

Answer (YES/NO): NO